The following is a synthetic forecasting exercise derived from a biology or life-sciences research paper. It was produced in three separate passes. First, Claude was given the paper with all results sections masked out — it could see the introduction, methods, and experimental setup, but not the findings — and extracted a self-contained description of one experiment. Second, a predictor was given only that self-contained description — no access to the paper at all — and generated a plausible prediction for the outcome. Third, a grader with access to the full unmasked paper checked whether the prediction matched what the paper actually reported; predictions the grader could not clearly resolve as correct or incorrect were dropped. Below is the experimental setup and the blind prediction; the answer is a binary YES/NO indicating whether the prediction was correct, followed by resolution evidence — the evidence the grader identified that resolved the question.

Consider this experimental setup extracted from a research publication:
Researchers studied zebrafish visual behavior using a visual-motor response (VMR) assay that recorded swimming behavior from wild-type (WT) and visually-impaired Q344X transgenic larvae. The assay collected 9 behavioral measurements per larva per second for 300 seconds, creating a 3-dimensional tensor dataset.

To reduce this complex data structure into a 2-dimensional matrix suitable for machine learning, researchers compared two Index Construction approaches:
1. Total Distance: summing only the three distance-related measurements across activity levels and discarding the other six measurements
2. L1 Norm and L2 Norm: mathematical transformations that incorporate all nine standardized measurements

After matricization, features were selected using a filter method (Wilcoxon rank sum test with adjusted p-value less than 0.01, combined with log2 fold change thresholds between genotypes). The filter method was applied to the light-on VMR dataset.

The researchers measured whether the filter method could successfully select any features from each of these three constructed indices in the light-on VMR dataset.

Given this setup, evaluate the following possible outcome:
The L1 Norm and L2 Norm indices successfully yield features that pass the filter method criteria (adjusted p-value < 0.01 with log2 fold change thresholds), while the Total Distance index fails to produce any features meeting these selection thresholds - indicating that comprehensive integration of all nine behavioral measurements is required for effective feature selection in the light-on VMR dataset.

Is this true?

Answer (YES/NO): NO